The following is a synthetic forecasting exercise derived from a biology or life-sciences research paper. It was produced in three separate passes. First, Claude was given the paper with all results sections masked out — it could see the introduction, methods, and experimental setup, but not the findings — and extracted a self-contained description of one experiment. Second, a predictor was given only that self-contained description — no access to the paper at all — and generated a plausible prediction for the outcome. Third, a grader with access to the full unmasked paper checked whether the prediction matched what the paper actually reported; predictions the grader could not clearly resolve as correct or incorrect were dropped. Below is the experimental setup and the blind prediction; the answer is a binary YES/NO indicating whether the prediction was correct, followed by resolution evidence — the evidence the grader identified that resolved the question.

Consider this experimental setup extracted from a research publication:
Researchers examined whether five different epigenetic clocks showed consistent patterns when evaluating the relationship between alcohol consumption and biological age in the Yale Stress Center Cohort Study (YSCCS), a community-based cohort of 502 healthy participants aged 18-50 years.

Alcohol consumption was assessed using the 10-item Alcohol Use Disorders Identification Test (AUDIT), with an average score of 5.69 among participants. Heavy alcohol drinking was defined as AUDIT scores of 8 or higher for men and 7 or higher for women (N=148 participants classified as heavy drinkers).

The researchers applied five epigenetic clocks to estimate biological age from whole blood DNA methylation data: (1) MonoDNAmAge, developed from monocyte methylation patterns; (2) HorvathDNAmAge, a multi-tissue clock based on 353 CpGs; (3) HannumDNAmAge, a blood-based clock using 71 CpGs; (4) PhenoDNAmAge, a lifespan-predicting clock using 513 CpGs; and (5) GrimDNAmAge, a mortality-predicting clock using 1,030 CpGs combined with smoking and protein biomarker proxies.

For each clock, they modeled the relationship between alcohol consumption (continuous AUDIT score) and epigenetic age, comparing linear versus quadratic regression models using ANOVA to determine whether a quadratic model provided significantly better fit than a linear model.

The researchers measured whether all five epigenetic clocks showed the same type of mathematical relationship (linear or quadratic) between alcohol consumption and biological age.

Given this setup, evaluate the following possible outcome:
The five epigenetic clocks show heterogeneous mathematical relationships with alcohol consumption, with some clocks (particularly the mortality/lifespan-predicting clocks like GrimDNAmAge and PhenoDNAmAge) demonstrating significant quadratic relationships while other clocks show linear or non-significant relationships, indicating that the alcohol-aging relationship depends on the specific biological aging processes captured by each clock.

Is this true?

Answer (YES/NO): NO